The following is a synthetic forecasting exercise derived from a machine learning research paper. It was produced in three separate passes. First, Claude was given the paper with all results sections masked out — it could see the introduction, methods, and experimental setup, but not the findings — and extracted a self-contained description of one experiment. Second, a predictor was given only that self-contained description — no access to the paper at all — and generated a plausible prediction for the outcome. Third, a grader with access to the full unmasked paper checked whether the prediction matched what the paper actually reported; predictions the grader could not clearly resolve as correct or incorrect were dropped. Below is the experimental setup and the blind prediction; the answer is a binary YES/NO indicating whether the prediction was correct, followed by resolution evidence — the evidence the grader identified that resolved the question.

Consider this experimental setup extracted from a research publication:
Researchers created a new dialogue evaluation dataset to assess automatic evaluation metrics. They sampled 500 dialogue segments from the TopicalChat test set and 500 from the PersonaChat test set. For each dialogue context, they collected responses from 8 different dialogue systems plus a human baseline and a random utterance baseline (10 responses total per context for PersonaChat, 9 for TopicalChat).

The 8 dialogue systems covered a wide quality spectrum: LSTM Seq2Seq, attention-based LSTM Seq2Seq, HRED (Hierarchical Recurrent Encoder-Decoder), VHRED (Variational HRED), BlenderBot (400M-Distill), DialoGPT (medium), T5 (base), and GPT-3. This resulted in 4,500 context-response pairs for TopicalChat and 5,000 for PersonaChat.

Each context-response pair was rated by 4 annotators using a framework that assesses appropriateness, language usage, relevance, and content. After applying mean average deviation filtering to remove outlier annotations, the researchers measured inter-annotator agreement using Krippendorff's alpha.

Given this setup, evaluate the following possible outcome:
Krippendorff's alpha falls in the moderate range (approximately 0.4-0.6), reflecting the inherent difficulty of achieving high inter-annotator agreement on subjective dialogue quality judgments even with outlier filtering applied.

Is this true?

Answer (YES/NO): NO